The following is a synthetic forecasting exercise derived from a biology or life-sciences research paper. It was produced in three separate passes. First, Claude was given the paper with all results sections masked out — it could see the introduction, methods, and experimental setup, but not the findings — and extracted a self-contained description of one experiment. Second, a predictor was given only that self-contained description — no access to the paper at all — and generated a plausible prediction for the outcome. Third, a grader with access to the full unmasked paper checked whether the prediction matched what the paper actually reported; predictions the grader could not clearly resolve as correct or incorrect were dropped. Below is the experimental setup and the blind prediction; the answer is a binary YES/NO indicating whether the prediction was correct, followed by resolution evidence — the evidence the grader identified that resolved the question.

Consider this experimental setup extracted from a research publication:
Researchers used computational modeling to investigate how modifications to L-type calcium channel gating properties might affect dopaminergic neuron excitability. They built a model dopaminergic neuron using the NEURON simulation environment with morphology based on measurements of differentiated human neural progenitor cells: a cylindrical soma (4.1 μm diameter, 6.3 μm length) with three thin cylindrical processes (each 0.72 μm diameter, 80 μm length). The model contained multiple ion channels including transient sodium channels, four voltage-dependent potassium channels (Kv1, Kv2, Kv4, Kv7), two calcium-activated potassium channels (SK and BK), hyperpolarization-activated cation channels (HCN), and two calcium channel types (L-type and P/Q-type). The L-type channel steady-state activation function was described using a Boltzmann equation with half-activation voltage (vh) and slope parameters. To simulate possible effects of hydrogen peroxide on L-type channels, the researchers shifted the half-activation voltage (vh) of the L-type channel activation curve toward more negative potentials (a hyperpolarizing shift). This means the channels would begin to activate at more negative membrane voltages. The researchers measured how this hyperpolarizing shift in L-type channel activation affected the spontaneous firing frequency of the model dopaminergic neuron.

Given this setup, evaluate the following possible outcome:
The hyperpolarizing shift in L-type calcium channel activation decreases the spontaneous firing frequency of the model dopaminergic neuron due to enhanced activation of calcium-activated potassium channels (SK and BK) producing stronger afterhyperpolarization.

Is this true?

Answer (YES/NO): NO